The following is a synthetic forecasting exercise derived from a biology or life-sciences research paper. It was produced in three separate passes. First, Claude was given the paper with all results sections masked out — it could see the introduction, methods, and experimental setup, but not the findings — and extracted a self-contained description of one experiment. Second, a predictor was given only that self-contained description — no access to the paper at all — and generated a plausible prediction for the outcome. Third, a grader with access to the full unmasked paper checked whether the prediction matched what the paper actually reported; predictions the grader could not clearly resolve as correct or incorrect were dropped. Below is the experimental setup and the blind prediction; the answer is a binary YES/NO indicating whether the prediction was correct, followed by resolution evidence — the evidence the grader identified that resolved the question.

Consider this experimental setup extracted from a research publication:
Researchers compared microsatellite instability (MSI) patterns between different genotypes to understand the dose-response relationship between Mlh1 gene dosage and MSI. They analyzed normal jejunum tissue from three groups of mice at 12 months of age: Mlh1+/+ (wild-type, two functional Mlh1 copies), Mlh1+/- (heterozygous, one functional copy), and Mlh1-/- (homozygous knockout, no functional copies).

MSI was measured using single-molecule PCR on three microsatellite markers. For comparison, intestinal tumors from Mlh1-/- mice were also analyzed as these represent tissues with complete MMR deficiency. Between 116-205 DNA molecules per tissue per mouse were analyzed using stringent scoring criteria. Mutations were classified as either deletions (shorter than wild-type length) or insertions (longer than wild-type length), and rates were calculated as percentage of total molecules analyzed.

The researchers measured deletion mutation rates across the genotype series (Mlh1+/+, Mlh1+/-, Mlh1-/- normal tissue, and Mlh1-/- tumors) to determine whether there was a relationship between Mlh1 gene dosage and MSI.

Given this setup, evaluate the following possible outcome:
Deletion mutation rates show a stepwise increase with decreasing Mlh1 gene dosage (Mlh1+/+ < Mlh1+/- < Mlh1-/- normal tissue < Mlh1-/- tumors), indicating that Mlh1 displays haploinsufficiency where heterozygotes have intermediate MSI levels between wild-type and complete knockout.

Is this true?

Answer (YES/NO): YES